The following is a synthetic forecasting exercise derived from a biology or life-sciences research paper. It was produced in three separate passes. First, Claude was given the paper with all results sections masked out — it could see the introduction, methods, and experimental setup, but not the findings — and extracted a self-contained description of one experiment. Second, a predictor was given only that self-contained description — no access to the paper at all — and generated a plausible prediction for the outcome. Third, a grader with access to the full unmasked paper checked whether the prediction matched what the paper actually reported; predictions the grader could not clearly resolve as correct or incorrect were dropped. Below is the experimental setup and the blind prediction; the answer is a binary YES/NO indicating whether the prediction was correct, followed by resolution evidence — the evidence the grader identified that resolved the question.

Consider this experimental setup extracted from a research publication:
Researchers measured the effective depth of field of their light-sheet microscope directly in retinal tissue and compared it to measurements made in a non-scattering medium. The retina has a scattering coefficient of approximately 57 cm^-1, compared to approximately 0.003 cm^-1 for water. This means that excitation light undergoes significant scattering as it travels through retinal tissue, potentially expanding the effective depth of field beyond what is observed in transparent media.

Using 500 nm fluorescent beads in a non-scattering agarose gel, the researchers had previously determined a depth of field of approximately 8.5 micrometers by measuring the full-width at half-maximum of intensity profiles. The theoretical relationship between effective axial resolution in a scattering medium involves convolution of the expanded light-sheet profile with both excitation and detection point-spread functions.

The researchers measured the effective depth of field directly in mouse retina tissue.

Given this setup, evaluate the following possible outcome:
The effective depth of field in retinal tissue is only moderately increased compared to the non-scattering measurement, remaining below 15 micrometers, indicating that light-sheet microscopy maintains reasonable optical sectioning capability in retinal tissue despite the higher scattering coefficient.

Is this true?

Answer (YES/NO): NO